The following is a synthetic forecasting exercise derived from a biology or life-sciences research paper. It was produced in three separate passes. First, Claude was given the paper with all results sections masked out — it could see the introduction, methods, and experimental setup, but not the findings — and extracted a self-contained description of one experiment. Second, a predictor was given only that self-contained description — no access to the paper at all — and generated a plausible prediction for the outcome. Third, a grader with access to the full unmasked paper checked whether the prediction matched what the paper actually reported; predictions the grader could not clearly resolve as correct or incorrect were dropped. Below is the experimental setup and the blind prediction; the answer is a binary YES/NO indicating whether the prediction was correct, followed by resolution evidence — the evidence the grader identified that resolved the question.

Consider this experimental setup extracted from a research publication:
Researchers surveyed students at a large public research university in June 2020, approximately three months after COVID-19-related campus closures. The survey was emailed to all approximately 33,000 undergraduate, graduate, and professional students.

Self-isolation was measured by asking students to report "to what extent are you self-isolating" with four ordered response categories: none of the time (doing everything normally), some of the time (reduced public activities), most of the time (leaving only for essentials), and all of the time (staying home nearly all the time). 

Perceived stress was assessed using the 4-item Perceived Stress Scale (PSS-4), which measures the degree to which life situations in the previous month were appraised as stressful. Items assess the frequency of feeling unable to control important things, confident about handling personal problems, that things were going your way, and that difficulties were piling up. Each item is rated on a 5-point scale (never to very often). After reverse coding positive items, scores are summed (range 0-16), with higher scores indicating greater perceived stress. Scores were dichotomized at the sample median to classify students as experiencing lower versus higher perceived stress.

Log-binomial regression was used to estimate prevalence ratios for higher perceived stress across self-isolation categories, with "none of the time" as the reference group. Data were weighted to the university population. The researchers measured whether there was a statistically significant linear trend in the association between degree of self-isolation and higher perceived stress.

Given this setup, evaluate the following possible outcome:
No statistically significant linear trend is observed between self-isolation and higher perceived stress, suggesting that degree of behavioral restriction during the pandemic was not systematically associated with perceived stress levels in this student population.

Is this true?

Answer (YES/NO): NO